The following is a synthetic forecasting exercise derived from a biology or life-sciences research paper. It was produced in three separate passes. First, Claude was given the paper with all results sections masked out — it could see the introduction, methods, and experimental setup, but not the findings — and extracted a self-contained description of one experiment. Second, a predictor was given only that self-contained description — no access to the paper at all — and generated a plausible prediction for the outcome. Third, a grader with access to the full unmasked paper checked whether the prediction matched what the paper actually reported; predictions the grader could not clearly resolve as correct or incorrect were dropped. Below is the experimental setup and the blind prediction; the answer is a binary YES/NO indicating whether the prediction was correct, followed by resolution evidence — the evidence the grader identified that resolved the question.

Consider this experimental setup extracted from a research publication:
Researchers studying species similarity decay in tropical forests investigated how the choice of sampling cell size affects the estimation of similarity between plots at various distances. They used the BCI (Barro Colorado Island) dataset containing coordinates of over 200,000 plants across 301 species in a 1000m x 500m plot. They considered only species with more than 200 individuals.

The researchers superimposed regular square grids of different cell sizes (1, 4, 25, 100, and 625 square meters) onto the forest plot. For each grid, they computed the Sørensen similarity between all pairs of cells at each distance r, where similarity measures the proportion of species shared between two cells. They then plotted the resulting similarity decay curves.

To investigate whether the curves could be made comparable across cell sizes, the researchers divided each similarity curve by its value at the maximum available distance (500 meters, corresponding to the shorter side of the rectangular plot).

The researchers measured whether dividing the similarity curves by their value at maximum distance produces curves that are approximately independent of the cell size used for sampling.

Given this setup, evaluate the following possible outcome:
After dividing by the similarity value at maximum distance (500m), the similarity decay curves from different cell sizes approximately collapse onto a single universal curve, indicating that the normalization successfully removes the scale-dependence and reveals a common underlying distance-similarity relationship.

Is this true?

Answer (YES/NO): YES